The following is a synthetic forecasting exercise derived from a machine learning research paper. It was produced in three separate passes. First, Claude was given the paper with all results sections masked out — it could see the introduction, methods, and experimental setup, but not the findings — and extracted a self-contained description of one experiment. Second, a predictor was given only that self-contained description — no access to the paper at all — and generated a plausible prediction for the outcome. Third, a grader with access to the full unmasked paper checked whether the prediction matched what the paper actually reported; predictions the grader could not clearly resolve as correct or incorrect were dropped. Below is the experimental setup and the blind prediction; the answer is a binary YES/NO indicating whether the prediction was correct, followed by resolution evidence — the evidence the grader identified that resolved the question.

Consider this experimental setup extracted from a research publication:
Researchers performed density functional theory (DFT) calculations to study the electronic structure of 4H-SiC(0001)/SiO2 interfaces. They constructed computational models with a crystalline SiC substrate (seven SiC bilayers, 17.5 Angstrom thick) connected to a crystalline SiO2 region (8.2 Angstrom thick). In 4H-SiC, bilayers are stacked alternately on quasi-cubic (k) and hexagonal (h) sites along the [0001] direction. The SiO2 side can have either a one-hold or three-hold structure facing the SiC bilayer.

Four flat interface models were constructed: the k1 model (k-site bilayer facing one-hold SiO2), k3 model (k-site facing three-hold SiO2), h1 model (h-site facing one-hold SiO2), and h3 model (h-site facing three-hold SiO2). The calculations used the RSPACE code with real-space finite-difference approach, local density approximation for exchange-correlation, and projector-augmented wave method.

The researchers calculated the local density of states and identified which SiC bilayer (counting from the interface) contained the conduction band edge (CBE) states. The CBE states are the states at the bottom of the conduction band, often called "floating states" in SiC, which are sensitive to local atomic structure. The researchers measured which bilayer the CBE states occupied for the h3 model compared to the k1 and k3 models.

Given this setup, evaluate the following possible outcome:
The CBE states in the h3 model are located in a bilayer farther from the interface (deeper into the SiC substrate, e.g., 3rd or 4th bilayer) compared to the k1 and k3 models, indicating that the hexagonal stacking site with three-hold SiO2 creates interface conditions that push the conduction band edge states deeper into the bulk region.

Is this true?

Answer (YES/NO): NO